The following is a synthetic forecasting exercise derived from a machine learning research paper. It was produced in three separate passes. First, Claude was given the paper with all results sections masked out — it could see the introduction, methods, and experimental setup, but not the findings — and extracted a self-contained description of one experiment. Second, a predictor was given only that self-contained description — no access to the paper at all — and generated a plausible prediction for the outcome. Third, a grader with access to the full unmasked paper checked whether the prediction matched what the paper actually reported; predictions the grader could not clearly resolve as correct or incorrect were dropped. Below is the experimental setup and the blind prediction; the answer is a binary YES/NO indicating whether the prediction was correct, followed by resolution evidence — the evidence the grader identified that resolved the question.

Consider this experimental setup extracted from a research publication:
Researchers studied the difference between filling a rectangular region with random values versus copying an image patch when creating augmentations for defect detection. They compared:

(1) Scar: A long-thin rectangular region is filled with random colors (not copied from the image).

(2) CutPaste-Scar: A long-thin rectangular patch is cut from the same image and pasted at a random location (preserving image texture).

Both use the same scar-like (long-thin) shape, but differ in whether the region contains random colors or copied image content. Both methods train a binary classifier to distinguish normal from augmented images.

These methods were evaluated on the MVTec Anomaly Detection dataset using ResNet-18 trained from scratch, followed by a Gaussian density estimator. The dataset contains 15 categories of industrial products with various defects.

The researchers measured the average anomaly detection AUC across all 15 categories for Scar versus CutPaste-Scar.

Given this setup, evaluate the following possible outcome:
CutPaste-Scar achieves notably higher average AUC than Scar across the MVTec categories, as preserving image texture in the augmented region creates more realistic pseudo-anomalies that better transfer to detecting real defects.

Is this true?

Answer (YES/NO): YES